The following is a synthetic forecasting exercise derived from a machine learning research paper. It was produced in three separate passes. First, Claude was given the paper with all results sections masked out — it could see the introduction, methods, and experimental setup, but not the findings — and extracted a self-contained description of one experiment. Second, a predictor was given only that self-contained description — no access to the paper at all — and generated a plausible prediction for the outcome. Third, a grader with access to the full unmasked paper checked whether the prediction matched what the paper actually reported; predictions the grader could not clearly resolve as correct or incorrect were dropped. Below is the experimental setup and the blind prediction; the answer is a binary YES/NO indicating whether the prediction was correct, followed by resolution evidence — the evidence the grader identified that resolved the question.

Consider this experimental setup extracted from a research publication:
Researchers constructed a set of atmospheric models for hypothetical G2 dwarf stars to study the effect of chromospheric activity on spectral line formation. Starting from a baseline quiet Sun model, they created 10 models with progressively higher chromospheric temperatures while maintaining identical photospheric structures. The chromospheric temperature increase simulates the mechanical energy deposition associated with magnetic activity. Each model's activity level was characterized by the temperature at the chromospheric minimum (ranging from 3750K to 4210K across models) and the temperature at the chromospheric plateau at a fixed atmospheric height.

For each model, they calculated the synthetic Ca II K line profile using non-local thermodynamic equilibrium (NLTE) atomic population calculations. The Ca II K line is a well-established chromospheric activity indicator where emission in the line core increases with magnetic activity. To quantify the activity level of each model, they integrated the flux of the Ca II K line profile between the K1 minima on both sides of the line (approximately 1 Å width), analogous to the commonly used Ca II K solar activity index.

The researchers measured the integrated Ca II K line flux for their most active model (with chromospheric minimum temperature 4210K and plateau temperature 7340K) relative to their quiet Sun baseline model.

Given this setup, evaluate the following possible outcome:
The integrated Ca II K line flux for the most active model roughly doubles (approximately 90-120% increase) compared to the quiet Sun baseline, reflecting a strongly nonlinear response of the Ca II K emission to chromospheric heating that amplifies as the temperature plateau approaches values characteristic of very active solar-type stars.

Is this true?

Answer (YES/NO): NO